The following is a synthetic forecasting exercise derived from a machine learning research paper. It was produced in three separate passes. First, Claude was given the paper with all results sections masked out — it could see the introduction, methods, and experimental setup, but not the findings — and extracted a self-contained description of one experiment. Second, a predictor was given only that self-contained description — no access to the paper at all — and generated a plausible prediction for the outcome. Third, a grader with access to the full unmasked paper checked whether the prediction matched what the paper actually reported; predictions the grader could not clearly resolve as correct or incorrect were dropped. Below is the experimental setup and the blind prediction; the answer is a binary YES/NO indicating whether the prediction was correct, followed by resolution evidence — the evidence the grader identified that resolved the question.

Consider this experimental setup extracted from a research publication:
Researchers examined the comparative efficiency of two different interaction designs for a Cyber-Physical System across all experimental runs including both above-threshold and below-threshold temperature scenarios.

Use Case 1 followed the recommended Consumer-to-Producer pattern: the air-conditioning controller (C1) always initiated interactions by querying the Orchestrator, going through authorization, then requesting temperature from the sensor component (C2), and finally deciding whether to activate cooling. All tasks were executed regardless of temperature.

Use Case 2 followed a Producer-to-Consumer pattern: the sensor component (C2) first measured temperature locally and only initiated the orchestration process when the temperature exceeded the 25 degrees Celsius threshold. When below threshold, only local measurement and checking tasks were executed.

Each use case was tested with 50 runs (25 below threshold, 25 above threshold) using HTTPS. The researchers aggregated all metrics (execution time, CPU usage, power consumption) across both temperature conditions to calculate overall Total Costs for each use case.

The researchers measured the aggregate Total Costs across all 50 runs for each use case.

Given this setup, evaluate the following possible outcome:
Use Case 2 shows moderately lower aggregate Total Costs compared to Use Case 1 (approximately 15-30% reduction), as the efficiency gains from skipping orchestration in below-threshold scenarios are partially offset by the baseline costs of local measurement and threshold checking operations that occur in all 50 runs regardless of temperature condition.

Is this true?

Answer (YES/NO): NO